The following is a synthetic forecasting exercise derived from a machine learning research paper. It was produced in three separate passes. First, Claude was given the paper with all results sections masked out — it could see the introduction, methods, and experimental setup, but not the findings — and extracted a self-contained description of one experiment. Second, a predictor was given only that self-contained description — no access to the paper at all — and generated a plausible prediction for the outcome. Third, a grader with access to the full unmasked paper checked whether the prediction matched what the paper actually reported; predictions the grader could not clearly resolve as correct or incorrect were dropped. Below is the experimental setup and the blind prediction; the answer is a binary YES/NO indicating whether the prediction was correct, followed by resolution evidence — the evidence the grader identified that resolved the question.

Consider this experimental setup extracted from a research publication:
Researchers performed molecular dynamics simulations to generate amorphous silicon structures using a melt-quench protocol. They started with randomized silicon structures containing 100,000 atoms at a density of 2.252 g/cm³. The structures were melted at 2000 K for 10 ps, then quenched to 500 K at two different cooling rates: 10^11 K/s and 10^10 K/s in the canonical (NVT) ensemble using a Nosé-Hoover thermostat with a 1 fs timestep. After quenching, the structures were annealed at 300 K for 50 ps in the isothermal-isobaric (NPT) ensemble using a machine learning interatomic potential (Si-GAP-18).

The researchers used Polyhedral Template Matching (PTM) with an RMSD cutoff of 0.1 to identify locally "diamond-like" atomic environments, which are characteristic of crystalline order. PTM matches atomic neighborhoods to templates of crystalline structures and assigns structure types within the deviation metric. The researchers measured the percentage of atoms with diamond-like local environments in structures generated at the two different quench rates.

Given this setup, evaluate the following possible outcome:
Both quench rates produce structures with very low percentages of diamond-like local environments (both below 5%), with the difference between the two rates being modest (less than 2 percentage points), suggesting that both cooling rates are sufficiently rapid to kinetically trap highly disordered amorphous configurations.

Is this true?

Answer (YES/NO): NO